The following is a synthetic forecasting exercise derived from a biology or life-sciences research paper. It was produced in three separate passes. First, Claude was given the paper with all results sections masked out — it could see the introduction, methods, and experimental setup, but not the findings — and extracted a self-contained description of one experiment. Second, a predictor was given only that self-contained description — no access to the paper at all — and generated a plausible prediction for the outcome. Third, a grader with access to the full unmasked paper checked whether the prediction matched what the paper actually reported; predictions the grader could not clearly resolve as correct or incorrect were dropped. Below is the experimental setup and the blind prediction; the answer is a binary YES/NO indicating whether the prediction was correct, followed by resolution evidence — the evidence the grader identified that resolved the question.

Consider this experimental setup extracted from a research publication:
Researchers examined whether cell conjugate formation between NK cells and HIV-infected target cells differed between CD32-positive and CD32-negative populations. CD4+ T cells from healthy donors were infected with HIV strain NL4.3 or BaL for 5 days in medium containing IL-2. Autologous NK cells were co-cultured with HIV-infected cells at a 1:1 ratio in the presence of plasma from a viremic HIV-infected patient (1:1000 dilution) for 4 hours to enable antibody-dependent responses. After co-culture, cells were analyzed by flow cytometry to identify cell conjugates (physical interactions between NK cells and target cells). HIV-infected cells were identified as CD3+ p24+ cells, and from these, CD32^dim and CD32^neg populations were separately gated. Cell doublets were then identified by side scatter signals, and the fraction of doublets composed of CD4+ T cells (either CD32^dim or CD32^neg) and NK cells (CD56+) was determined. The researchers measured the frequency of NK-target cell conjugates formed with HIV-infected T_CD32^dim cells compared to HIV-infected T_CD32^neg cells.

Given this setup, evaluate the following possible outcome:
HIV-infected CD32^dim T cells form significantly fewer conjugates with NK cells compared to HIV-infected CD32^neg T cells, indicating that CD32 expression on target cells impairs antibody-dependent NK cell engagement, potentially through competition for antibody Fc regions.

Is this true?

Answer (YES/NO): NO